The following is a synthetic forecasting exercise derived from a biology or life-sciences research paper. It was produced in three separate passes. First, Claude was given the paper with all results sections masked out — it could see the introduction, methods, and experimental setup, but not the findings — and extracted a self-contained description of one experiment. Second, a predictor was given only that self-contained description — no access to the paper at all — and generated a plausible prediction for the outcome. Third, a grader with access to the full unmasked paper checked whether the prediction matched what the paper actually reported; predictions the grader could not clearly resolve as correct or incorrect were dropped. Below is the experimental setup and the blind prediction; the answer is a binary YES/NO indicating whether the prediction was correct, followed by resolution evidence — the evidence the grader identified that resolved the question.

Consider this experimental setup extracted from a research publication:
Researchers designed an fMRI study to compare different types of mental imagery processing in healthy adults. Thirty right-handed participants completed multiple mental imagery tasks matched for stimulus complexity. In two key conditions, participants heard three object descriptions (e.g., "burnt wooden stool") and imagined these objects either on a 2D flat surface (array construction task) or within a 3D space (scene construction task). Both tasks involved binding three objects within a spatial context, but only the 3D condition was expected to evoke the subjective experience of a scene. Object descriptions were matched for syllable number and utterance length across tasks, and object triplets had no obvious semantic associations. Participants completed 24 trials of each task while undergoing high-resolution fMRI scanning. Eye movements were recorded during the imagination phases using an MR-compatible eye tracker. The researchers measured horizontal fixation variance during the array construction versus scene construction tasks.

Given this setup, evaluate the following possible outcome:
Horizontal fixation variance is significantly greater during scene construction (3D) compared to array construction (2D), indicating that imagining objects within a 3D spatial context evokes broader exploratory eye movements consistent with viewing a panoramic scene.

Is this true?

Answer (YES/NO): NO